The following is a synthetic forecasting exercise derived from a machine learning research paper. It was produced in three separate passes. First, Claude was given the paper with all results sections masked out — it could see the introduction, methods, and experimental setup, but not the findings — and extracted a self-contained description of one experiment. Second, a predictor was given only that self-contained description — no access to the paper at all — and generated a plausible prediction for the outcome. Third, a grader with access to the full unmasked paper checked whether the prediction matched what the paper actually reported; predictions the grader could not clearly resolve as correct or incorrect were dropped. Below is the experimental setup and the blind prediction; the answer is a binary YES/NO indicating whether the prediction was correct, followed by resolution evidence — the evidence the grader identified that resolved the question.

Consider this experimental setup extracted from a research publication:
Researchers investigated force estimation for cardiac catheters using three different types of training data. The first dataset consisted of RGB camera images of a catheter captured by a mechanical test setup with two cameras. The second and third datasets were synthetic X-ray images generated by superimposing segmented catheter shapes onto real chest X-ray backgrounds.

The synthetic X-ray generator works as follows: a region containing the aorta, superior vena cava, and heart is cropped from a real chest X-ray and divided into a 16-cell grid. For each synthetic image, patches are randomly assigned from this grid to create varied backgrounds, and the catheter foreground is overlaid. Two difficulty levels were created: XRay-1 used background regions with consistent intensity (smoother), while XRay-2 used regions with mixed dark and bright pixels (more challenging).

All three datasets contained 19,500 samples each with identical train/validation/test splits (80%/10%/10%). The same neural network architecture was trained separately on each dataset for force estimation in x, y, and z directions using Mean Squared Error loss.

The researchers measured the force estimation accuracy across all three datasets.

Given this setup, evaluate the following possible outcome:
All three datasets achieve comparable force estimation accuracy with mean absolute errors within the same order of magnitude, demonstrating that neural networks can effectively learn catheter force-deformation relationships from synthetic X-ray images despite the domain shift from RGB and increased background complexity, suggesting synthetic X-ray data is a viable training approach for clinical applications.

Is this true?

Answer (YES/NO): YES